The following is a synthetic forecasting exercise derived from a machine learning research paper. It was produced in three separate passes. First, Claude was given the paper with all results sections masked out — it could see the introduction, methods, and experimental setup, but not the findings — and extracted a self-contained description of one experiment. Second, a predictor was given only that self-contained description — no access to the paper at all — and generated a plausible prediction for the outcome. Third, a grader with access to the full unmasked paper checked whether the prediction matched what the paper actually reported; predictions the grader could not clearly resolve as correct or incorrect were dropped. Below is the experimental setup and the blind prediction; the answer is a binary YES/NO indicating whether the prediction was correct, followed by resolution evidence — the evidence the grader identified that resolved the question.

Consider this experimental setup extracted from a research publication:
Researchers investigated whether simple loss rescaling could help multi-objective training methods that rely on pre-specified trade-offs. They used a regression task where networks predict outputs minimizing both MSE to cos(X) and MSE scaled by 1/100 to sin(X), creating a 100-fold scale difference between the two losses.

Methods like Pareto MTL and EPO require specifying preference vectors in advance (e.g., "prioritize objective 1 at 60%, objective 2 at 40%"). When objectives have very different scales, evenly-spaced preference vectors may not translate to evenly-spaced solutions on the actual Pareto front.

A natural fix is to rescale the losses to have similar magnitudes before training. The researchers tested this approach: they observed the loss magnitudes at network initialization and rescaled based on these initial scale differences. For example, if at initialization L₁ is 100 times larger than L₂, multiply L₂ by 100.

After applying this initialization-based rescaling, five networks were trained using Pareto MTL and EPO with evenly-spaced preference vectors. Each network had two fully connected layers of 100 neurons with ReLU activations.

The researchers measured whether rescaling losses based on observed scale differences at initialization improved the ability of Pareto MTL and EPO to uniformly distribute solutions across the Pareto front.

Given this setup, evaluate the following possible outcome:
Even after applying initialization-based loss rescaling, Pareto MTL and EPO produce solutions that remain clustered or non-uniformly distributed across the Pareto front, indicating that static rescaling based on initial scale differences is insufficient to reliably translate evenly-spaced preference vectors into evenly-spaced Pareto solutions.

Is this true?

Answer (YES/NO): YES